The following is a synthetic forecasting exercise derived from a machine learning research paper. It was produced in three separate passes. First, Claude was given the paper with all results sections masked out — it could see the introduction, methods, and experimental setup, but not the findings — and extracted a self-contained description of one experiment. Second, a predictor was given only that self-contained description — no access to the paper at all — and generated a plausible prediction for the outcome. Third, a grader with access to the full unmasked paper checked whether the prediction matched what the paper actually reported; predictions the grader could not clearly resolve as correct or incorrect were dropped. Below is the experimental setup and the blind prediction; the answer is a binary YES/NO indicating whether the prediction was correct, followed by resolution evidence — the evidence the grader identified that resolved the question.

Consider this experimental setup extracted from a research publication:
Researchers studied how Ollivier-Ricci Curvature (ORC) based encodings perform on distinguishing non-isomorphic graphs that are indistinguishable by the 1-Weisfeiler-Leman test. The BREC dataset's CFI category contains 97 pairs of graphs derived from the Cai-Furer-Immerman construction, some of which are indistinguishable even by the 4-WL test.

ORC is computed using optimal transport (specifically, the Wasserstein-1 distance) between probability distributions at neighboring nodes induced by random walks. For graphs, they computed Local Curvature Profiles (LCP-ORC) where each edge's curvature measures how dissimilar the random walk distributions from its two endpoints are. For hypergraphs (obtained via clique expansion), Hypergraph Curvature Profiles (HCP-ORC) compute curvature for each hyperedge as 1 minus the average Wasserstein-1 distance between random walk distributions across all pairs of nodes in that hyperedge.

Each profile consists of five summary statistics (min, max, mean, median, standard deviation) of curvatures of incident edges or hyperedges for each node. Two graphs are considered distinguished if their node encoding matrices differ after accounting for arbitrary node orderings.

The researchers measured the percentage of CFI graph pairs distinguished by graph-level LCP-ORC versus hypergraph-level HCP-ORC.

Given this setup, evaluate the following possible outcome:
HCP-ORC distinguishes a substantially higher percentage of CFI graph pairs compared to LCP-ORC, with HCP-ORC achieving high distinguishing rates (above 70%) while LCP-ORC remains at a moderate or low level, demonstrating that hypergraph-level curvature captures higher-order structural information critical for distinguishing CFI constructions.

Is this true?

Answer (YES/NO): YES